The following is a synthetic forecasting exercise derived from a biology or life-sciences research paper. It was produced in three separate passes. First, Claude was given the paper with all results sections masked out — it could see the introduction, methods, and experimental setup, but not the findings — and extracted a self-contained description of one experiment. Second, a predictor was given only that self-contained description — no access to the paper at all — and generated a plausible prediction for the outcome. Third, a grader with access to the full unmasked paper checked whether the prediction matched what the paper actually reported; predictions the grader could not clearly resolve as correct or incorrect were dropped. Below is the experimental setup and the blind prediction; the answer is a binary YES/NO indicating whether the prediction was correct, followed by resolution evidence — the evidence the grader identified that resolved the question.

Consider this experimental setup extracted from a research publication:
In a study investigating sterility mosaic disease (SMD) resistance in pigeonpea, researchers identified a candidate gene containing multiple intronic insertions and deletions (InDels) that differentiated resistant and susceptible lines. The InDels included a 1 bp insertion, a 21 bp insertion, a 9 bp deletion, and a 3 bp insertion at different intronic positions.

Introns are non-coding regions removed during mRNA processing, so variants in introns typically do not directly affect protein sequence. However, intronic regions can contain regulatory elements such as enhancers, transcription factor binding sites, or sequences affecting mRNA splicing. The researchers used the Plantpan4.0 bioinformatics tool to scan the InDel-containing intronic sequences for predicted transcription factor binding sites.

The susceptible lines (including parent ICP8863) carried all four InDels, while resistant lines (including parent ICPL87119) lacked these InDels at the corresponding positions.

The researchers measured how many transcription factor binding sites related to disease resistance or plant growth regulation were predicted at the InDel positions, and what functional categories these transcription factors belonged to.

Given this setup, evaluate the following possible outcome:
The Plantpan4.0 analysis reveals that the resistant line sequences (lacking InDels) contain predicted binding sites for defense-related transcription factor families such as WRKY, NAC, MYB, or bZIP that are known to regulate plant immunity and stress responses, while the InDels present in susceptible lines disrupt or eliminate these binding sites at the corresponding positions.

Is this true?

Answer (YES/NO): YES